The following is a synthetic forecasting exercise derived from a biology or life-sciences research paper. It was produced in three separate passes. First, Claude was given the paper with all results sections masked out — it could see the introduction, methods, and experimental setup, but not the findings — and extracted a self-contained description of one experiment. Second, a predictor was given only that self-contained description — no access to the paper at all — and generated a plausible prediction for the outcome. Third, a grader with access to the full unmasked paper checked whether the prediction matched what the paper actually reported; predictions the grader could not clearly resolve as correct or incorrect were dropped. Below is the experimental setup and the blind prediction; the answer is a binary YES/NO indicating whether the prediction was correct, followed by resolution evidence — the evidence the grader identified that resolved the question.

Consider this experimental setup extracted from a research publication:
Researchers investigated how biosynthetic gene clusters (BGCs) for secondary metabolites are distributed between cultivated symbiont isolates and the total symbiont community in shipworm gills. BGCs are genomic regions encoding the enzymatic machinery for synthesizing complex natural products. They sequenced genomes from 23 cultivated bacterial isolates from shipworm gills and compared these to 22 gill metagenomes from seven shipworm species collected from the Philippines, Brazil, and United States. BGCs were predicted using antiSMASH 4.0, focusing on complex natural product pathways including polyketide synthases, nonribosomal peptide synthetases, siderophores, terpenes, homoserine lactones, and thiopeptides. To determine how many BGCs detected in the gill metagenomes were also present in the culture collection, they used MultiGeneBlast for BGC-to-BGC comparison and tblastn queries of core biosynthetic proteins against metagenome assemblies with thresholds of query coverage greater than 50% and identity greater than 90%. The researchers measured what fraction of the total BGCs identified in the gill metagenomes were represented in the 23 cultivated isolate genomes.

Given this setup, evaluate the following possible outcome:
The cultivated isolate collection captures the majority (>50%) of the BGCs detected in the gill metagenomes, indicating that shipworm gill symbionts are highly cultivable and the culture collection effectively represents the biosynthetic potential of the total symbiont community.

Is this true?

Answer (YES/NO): YES